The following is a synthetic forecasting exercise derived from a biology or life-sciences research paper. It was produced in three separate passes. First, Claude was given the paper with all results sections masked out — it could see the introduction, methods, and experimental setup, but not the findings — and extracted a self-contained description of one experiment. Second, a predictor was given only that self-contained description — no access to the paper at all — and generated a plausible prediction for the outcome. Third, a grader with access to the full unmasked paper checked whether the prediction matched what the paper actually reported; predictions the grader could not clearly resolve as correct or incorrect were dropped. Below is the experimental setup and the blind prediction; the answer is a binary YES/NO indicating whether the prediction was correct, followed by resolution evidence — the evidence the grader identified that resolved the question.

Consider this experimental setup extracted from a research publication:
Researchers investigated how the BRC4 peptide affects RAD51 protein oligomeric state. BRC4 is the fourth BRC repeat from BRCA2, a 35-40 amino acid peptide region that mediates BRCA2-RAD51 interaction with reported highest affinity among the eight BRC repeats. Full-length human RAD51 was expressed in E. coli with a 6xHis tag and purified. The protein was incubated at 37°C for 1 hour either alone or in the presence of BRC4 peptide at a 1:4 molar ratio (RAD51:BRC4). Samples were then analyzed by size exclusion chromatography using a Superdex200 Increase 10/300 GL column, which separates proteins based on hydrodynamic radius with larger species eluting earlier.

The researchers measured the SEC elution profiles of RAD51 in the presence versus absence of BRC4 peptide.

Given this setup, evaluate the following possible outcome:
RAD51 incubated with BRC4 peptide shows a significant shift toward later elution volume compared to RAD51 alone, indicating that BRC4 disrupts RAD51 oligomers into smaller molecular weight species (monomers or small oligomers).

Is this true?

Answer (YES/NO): YES